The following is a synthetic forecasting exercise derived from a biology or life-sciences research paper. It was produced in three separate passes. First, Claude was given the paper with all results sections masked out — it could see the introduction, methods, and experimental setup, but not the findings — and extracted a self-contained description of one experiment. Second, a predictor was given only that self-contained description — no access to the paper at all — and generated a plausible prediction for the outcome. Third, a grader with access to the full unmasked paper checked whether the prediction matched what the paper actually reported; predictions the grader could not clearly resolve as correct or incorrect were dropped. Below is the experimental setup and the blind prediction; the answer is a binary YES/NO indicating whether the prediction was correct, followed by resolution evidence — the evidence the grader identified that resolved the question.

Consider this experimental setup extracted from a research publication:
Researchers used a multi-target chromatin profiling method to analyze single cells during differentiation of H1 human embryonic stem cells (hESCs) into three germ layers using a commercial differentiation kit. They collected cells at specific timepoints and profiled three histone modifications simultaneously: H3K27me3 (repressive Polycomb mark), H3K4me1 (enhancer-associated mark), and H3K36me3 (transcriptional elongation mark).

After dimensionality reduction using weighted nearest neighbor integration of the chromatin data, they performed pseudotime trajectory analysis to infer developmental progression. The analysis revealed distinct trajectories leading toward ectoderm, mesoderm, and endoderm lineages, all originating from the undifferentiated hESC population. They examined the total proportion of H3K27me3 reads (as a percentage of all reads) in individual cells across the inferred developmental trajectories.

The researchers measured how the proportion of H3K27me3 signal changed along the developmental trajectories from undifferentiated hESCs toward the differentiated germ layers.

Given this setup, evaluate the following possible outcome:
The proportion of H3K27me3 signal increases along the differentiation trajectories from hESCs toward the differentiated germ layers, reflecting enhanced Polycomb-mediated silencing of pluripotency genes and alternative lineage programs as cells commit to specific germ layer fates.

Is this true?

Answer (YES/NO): NO